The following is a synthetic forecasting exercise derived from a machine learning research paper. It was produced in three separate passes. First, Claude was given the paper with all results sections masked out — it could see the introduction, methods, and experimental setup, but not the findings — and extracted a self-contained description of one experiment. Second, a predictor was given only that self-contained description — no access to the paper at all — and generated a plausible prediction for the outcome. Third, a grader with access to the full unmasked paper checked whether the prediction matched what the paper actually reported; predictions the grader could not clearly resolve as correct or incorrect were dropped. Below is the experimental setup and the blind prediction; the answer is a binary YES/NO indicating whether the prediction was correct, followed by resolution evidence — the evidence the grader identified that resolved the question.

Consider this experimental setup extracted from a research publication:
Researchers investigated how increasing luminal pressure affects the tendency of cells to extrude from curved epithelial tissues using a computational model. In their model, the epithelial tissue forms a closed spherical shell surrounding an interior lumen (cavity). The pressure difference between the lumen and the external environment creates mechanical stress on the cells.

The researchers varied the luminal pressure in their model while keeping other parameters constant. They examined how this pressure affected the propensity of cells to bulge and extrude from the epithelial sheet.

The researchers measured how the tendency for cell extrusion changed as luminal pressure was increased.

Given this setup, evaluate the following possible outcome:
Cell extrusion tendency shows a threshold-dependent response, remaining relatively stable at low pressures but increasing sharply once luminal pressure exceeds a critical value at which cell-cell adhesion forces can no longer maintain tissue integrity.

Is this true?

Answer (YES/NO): NO